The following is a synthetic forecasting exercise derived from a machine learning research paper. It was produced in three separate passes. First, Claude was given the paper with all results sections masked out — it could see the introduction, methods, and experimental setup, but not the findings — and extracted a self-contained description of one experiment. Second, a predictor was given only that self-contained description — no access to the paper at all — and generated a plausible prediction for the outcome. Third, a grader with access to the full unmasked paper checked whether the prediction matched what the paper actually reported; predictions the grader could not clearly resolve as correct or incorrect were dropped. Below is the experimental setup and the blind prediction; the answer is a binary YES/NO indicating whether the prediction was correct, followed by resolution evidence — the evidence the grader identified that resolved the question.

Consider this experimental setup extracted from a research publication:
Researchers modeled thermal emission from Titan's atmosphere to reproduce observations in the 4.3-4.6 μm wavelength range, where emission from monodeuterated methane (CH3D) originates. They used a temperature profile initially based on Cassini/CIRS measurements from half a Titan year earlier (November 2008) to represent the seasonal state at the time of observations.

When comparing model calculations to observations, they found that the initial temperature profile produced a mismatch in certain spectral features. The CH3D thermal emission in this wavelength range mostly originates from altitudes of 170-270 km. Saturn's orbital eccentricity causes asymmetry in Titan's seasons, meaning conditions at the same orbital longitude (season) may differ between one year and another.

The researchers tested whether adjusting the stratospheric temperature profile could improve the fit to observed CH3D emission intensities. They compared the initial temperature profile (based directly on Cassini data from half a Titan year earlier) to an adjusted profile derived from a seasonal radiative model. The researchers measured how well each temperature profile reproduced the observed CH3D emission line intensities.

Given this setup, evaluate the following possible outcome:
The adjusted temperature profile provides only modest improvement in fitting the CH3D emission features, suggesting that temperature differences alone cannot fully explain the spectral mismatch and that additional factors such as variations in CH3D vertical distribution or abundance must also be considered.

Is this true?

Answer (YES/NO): NO